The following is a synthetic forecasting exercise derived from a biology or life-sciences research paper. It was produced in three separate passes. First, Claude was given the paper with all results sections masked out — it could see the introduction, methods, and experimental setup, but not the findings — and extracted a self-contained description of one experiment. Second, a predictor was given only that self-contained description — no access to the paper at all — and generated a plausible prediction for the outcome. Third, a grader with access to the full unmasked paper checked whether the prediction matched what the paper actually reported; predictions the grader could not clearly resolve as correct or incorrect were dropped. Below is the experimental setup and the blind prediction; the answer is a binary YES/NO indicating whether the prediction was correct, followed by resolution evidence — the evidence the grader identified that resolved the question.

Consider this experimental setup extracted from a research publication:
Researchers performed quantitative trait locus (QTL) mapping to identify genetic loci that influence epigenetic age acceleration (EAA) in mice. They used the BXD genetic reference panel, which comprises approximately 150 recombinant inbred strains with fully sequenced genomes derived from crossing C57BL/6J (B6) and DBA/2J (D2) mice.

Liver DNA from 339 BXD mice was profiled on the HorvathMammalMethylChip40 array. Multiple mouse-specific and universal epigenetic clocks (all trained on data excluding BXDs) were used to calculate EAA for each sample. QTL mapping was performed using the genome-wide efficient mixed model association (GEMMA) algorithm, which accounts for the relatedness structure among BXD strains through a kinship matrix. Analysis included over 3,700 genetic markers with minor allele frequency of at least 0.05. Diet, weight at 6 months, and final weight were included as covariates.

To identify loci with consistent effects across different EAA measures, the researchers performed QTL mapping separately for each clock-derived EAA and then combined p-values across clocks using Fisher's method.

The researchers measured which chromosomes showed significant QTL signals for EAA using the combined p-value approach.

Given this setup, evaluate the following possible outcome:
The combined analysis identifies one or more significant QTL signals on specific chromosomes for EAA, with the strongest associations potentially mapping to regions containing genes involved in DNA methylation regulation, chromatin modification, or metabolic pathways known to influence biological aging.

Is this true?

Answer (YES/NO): YES